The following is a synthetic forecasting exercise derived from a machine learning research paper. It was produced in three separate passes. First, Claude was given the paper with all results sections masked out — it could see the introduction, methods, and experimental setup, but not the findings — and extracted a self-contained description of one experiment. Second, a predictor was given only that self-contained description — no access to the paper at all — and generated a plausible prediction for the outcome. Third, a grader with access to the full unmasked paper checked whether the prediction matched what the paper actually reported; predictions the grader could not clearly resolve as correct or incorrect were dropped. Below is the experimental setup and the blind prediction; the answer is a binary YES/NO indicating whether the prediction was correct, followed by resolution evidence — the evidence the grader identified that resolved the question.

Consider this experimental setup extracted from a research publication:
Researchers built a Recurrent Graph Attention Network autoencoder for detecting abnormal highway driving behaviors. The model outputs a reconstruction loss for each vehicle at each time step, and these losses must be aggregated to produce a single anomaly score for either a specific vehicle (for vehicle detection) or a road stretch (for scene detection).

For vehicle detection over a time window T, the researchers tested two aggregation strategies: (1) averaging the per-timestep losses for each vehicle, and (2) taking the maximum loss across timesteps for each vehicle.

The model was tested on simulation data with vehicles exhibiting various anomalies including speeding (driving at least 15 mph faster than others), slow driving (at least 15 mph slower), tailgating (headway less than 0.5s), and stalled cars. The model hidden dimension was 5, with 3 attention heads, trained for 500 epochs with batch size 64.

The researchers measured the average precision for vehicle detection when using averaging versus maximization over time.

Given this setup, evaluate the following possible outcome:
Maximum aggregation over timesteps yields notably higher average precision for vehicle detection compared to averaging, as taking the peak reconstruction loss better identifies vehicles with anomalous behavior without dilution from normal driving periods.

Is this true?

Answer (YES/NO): NO